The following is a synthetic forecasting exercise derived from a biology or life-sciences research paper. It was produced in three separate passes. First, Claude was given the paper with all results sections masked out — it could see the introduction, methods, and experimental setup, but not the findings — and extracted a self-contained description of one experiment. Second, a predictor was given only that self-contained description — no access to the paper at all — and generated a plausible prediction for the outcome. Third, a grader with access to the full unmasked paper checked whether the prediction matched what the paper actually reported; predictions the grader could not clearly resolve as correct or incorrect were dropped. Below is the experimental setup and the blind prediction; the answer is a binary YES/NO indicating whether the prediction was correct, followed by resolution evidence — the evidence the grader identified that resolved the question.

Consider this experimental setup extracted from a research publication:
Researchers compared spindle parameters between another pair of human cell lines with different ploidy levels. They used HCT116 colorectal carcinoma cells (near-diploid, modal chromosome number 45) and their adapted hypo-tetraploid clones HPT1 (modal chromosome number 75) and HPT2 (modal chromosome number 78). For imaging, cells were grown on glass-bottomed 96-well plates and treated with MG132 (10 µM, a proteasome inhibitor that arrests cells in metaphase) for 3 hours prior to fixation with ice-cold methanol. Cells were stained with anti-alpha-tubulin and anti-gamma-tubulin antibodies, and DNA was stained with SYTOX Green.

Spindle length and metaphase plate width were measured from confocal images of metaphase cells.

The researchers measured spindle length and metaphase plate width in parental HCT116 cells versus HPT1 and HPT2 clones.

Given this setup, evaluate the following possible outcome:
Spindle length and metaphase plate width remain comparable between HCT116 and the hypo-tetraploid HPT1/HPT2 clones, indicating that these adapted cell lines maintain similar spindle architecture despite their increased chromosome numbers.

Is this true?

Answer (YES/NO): NO